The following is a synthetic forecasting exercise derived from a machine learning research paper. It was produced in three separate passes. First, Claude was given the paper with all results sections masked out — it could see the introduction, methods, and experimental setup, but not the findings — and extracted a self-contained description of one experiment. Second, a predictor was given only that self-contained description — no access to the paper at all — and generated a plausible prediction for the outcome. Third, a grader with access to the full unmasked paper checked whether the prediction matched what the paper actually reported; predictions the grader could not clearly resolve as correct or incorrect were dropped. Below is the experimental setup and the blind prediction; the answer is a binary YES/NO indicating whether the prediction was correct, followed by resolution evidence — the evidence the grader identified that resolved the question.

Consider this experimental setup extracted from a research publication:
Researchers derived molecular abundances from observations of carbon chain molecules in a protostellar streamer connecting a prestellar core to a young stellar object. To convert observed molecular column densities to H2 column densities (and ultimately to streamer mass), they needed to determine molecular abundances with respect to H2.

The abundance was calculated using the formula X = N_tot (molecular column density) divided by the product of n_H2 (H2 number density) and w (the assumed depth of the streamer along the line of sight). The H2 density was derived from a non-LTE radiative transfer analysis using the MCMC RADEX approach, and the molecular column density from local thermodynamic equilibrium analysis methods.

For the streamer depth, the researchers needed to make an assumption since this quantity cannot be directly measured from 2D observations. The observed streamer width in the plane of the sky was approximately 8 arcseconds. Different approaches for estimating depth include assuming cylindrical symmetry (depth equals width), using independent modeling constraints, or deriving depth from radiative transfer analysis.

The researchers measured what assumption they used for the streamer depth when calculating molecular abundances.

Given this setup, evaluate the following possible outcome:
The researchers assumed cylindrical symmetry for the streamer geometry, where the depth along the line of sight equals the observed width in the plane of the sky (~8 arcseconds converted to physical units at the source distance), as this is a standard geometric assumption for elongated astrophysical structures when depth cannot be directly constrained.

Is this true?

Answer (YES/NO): YES